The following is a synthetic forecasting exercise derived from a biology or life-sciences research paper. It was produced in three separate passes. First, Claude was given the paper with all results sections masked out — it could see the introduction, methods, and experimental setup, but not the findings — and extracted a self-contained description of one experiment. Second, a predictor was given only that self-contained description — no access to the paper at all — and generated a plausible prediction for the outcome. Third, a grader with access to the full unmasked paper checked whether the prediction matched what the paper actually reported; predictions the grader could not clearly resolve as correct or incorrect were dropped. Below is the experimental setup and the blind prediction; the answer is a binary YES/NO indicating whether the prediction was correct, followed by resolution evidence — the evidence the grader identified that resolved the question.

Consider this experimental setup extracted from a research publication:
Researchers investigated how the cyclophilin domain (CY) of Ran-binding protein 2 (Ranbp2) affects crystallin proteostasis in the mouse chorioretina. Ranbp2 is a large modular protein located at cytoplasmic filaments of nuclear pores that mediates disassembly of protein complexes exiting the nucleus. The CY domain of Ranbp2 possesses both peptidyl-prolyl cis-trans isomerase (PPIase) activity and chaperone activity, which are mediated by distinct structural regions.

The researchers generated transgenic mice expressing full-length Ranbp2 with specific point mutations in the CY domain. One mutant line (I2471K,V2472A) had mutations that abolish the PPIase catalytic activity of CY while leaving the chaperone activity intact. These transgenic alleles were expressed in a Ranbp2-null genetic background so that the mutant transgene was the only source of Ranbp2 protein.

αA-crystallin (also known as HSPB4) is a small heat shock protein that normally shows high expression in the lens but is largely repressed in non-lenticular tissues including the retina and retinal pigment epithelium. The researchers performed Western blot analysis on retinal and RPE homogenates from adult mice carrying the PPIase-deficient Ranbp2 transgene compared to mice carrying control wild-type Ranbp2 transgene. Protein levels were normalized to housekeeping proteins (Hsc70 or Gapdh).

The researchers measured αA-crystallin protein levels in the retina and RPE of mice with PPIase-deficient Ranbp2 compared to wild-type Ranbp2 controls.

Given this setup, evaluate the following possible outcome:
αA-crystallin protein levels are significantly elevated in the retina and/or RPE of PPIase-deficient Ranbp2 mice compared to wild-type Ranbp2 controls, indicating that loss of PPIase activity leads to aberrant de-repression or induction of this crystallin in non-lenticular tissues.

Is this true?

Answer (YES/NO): YES